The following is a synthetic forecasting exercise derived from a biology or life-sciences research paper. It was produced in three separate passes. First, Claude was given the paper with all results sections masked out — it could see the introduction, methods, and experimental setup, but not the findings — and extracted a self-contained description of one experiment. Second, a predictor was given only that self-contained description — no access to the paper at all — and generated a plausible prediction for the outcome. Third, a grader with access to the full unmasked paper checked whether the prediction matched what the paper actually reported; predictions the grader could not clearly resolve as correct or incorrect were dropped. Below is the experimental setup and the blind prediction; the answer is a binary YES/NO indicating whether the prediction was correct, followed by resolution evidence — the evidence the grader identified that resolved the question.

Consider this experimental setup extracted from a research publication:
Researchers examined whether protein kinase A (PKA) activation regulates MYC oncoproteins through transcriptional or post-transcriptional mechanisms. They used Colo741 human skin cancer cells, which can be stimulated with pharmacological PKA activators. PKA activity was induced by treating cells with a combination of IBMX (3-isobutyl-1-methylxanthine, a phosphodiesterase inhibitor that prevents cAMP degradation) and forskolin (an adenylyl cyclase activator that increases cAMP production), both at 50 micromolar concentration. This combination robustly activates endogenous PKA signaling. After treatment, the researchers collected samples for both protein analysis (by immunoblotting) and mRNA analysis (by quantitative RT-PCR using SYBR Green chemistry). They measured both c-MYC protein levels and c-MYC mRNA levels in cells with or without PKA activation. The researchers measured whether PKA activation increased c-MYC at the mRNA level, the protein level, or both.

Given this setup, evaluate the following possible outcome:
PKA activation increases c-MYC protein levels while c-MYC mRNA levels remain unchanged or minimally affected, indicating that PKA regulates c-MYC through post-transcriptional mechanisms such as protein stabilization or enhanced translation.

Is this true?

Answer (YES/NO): YES